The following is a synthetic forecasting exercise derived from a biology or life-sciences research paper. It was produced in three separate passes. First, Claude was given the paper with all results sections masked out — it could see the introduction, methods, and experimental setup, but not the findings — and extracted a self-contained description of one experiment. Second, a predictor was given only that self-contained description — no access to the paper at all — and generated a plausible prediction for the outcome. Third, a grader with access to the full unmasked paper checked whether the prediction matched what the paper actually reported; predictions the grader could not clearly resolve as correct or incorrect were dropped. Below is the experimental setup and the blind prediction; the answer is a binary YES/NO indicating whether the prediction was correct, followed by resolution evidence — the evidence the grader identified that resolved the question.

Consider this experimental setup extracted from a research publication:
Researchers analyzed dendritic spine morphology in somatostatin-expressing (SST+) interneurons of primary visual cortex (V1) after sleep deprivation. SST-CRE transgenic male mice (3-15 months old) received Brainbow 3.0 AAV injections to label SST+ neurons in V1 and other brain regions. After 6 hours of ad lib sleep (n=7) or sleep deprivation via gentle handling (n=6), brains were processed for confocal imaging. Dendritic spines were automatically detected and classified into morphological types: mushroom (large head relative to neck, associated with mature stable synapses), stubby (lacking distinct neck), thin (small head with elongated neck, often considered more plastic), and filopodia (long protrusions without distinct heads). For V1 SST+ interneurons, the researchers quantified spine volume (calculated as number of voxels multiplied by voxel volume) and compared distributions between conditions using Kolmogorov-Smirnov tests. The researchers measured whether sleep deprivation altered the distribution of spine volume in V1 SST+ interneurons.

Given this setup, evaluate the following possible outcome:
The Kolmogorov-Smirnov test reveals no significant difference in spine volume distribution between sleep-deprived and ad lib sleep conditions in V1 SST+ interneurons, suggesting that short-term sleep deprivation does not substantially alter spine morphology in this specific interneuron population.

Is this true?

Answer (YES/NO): NO